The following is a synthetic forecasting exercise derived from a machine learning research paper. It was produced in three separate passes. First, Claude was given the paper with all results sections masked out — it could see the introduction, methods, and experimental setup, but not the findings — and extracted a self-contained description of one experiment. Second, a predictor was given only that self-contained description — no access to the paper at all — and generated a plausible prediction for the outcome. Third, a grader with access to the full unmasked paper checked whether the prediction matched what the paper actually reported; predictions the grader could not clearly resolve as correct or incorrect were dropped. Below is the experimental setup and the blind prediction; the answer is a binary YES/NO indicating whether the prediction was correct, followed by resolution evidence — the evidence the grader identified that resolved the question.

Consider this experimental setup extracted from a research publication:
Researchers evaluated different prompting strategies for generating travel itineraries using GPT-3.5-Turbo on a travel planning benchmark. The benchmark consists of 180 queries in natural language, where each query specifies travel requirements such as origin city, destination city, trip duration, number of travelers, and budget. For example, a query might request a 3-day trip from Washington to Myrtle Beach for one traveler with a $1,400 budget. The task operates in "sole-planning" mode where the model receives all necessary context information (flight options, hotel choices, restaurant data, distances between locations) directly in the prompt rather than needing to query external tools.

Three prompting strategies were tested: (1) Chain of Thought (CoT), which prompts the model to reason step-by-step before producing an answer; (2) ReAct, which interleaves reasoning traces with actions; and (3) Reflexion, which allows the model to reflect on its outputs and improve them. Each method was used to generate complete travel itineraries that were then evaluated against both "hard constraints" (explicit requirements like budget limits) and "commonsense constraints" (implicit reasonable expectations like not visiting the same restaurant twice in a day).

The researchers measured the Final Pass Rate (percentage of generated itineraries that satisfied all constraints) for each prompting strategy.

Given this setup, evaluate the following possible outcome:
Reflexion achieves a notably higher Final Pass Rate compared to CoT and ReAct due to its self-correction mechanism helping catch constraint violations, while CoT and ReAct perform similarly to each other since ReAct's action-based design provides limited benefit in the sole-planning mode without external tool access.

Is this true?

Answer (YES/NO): NO